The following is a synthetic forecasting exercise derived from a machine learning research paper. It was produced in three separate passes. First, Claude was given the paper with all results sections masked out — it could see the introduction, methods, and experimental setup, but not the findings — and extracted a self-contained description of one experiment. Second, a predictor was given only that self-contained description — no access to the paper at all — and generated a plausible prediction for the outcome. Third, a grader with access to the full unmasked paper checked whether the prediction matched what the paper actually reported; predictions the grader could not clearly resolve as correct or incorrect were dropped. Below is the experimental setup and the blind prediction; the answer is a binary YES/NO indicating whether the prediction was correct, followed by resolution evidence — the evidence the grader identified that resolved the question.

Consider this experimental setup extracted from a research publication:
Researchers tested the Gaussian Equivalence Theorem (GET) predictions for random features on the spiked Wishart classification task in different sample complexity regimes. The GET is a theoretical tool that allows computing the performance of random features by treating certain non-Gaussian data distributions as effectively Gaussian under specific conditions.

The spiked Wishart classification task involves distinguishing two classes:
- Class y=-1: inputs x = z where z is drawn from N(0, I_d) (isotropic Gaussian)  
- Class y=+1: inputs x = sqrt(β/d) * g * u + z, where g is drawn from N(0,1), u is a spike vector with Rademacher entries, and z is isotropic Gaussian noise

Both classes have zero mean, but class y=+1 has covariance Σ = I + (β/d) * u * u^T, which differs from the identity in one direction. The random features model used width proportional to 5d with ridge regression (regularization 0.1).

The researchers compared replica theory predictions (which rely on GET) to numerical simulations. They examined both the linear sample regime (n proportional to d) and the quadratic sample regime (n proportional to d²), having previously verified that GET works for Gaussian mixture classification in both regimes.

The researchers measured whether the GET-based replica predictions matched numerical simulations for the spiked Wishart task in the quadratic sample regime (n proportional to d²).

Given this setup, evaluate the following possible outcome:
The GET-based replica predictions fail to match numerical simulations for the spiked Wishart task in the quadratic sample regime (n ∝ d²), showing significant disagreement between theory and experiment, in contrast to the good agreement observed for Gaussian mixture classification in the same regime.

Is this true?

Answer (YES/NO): YES